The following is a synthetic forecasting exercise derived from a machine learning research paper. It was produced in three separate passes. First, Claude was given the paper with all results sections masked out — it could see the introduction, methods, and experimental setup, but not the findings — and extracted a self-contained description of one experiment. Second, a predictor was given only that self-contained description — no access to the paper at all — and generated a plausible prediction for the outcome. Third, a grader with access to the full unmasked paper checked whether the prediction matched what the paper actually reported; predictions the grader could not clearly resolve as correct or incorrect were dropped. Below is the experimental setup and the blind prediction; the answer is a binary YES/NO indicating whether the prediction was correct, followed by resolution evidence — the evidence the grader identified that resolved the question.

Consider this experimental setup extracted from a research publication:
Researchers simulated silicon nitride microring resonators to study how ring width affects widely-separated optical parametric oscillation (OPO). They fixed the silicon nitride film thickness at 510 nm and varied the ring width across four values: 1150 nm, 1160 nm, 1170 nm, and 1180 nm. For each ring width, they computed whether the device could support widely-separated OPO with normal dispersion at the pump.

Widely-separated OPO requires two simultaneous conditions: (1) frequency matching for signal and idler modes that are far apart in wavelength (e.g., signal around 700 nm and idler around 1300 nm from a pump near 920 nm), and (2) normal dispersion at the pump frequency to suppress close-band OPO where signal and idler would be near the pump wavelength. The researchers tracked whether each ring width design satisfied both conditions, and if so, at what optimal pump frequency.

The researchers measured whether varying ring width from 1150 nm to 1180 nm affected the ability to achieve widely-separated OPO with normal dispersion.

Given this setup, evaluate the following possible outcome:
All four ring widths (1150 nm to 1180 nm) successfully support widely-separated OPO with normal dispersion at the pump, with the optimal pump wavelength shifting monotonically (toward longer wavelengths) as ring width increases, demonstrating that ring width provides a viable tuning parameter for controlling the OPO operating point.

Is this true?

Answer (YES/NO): YES